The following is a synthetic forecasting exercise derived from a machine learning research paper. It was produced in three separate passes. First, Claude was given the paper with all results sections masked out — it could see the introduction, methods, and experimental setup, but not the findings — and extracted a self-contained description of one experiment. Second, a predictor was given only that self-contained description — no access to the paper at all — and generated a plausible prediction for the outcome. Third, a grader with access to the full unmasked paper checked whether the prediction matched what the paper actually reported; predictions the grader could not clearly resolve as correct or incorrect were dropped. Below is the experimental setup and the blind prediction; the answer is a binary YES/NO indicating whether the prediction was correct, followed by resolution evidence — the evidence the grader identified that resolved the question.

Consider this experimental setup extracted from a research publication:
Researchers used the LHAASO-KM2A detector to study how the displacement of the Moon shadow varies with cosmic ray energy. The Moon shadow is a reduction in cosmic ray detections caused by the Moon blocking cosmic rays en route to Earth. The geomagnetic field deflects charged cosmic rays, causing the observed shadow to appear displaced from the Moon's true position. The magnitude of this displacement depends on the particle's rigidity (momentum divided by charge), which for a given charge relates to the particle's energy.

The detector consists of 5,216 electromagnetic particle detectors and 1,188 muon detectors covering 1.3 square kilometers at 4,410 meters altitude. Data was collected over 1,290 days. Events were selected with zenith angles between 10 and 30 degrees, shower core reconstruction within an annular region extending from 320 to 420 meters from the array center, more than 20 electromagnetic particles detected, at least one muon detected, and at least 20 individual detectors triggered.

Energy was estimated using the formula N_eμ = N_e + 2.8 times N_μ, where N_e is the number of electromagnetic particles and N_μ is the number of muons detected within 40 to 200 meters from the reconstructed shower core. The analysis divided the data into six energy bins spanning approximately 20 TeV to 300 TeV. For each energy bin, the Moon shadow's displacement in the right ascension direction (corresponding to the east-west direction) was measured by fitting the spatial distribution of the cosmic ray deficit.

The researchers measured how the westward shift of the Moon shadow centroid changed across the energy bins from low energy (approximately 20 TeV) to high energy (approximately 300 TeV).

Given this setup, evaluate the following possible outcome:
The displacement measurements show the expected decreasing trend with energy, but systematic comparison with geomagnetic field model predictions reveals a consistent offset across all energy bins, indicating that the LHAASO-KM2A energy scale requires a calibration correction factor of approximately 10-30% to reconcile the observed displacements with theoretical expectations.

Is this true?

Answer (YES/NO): NO